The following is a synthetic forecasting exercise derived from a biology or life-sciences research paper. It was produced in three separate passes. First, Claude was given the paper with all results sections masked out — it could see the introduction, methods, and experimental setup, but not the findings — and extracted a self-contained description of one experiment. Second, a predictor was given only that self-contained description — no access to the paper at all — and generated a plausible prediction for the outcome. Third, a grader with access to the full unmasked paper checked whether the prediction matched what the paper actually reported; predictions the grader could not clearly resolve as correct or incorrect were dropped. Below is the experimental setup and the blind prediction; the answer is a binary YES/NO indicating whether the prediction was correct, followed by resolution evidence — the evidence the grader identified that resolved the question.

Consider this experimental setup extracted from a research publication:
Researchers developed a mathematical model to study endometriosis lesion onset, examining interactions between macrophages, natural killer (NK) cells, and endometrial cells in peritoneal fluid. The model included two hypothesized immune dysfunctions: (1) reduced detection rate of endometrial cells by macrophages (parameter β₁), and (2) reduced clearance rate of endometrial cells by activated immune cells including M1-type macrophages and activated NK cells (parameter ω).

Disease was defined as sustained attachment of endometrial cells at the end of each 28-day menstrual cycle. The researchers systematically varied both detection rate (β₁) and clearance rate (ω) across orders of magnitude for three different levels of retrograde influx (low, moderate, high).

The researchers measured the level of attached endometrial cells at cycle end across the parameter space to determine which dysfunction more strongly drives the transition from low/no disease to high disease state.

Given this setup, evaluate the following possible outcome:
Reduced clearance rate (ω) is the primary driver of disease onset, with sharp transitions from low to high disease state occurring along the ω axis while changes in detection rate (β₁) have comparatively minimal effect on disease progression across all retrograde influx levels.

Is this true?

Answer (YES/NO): YES